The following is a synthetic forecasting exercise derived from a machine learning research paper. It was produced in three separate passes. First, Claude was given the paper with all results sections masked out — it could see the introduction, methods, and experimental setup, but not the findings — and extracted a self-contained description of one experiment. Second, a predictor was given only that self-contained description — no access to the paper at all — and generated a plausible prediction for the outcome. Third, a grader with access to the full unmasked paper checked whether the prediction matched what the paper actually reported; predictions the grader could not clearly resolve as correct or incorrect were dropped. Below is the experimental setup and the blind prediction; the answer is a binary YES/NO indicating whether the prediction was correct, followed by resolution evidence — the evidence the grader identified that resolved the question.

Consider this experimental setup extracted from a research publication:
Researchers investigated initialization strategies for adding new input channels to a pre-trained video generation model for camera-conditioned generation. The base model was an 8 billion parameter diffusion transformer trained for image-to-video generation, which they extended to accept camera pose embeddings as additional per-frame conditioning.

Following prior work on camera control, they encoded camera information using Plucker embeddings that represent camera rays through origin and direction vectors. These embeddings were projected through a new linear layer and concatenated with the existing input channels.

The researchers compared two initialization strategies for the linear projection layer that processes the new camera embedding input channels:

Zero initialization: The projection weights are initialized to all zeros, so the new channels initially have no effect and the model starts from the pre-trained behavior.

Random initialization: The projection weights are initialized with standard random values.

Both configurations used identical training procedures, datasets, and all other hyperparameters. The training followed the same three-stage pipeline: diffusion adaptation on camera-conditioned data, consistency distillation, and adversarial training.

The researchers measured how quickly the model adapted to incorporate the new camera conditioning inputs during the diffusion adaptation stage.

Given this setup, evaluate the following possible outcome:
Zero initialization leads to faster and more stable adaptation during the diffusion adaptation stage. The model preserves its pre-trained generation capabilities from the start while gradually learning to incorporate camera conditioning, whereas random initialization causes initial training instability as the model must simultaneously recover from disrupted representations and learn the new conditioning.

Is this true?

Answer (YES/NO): NO